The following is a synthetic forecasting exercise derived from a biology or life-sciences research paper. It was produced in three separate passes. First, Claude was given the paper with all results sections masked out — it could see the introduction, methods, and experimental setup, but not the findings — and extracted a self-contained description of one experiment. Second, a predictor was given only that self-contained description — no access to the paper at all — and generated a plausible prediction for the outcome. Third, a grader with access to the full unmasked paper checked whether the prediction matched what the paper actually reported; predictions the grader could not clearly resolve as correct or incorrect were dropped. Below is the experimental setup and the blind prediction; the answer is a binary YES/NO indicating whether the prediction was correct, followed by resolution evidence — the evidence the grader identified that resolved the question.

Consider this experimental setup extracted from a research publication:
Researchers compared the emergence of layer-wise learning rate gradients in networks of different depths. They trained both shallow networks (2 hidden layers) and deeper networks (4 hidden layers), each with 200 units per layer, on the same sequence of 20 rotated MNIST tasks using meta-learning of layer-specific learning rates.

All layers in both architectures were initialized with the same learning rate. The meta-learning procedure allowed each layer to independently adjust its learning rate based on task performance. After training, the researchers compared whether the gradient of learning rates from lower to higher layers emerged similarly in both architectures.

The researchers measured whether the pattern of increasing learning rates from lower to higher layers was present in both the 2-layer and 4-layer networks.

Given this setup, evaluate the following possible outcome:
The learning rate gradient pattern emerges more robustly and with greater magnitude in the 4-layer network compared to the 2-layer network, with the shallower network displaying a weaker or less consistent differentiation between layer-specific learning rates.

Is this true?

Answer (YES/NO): NO